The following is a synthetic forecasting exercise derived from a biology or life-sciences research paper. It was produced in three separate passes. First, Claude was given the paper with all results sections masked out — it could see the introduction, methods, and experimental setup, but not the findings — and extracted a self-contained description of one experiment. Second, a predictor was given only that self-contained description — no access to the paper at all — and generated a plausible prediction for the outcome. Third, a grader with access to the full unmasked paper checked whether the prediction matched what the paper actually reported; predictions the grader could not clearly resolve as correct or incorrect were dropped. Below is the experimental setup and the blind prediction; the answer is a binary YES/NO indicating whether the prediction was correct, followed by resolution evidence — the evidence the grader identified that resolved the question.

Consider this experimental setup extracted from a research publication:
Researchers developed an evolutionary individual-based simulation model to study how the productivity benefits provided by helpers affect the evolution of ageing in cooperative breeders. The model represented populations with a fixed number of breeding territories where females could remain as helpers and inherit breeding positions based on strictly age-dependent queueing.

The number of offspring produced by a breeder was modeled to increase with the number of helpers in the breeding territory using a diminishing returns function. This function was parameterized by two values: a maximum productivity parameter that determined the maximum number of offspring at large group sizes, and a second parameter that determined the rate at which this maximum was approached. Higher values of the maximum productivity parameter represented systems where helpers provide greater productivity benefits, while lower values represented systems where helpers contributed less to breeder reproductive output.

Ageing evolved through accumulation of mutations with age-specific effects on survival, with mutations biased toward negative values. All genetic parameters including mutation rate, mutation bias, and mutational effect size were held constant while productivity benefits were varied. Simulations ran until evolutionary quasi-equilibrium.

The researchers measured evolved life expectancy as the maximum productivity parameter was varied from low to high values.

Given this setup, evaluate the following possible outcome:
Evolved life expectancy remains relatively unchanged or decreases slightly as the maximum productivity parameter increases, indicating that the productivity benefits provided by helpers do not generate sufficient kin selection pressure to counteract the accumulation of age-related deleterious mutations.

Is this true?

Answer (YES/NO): NO